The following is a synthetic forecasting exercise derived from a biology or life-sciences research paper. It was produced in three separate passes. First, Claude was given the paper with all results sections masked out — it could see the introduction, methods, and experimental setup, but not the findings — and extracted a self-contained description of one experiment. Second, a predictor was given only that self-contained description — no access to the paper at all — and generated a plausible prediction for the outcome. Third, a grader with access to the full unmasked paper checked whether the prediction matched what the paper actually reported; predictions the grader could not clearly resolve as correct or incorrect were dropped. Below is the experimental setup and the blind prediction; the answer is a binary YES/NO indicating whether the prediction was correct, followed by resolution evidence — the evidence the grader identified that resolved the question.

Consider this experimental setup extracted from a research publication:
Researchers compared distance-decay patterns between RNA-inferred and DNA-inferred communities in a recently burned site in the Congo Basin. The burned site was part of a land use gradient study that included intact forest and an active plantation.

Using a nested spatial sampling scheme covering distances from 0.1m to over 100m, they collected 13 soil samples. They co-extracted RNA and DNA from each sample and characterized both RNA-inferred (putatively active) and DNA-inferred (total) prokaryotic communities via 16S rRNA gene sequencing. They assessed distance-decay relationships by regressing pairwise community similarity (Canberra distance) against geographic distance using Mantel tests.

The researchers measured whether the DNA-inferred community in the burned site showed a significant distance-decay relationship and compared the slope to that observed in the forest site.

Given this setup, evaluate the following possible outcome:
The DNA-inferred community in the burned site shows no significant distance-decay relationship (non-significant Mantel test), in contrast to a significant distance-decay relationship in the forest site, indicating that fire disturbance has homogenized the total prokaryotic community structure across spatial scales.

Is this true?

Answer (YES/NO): NO